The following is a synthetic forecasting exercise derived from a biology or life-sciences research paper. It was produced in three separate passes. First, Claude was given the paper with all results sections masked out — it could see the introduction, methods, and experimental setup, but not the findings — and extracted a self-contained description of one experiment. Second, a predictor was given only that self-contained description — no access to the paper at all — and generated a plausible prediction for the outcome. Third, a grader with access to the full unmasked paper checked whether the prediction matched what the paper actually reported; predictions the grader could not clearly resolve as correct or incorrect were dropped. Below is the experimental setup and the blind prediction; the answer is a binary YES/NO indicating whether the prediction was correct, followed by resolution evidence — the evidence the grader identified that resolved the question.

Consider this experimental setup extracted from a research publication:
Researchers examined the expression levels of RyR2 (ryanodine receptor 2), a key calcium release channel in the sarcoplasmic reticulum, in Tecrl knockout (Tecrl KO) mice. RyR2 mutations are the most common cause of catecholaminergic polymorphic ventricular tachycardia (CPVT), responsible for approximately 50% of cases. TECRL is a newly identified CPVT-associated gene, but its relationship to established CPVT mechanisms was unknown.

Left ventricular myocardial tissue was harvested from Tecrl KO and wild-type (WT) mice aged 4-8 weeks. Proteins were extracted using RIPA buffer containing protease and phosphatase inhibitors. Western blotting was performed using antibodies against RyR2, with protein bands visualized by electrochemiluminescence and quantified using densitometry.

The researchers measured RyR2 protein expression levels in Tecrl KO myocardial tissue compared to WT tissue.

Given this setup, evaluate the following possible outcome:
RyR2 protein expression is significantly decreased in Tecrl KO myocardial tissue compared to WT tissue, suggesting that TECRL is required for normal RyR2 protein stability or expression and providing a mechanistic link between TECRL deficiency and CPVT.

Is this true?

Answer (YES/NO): YES